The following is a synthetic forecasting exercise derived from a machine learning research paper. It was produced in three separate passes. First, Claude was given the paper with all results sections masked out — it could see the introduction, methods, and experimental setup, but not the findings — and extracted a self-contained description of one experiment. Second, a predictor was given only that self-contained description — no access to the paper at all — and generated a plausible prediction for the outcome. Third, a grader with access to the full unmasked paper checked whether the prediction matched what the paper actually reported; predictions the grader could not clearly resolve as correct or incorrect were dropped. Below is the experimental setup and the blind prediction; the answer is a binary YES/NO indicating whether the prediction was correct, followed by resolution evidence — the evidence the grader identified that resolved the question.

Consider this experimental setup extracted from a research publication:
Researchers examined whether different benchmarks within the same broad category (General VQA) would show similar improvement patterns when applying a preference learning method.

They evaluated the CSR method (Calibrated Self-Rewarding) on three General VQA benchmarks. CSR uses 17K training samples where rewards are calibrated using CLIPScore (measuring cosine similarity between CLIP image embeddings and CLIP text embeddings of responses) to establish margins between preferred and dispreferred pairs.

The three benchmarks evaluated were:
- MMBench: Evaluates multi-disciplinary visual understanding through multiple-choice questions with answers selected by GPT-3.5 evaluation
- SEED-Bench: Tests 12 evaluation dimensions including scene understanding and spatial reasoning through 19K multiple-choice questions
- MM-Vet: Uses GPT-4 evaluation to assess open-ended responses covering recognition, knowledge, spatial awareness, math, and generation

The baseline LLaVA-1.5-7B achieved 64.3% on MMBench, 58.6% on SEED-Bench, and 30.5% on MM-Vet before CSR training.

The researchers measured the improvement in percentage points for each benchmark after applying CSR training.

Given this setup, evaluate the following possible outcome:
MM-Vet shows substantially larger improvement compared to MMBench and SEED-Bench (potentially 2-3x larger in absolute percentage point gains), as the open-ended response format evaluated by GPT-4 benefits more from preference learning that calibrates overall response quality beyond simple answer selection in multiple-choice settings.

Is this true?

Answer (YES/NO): YES